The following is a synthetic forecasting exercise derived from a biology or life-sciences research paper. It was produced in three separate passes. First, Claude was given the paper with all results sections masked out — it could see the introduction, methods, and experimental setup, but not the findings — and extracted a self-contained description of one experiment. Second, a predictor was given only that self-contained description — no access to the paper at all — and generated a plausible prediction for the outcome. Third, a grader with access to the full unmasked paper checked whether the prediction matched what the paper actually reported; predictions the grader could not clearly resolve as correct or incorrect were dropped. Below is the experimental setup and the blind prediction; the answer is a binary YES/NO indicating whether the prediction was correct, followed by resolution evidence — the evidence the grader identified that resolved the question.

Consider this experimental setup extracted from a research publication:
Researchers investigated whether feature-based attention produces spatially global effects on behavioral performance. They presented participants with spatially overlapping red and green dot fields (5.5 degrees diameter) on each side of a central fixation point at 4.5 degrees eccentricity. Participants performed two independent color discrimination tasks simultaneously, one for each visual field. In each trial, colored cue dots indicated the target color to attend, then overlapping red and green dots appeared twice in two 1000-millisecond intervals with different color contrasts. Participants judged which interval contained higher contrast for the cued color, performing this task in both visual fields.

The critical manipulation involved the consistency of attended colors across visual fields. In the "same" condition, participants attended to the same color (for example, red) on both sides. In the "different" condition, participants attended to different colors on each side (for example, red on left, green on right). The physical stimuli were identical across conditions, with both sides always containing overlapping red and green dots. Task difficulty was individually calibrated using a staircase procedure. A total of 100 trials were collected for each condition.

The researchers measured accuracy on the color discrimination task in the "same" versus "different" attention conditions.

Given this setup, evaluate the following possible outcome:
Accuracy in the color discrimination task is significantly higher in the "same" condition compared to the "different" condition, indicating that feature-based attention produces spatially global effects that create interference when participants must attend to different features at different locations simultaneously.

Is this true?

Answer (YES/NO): YES